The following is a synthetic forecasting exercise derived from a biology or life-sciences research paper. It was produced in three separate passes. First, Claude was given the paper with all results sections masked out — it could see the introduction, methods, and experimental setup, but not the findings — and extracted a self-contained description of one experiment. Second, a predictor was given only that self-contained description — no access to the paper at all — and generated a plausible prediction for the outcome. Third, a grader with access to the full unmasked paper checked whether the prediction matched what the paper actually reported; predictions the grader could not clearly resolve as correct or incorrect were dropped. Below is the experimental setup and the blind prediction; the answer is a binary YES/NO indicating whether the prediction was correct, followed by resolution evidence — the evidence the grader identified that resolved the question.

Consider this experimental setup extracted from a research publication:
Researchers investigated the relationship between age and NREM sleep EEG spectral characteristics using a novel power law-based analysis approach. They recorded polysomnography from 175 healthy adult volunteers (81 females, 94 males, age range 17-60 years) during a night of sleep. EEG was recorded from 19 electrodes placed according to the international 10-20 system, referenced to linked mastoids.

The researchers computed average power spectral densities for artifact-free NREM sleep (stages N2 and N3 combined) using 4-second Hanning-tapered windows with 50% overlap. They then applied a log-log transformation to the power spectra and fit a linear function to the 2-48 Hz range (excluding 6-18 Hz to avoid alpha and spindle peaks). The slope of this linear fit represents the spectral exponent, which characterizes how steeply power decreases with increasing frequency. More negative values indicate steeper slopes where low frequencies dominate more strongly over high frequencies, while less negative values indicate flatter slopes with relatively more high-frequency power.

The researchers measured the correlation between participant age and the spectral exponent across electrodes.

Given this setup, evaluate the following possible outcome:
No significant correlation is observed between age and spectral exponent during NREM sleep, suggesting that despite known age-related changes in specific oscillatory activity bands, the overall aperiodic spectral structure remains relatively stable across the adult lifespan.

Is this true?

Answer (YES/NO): NO